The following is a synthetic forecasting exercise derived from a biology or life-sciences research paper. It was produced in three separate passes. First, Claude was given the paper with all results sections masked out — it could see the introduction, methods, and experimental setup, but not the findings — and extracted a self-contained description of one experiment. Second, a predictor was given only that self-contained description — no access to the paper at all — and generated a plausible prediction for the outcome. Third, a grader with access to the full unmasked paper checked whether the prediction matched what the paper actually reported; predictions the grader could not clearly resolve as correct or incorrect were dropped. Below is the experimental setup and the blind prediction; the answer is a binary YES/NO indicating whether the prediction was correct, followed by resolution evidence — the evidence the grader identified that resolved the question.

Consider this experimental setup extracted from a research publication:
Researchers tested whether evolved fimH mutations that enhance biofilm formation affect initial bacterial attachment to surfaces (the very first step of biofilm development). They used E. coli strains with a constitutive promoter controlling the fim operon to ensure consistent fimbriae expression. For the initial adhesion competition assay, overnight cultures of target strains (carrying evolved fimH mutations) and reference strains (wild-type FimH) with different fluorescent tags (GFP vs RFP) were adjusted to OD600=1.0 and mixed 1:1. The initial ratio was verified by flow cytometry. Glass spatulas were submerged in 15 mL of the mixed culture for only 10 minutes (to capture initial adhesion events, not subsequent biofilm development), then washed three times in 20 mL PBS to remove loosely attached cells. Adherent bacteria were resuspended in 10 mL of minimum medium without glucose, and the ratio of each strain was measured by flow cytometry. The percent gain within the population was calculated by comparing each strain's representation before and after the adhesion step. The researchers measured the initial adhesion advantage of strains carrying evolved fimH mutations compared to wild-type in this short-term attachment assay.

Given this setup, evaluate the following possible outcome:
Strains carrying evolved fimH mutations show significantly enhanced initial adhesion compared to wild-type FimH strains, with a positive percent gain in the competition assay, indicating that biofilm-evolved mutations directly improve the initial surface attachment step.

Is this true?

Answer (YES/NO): YES